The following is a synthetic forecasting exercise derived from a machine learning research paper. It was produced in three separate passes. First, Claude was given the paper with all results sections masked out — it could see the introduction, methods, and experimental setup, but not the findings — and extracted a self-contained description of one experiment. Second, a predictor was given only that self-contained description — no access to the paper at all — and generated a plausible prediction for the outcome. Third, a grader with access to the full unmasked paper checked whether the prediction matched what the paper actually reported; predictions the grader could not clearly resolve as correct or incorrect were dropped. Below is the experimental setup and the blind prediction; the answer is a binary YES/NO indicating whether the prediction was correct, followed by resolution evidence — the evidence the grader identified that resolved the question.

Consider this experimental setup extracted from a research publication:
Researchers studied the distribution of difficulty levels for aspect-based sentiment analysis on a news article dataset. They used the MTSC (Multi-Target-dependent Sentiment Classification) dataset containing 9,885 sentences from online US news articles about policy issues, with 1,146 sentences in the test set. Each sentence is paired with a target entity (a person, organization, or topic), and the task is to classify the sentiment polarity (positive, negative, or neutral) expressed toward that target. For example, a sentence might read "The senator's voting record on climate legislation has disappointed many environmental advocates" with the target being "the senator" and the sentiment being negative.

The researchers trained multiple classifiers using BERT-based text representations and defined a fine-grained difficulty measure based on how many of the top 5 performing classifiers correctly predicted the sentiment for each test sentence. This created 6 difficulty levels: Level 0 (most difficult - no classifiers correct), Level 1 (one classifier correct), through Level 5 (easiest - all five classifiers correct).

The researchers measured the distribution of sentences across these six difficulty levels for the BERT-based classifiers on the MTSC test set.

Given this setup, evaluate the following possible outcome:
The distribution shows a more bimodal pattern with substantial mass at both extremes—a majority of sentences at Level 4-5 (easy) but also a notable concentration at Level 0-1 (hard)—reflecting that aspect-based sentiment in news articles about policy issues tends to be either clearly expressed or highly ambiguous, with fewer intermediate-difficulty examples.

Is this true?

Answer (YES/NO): YES